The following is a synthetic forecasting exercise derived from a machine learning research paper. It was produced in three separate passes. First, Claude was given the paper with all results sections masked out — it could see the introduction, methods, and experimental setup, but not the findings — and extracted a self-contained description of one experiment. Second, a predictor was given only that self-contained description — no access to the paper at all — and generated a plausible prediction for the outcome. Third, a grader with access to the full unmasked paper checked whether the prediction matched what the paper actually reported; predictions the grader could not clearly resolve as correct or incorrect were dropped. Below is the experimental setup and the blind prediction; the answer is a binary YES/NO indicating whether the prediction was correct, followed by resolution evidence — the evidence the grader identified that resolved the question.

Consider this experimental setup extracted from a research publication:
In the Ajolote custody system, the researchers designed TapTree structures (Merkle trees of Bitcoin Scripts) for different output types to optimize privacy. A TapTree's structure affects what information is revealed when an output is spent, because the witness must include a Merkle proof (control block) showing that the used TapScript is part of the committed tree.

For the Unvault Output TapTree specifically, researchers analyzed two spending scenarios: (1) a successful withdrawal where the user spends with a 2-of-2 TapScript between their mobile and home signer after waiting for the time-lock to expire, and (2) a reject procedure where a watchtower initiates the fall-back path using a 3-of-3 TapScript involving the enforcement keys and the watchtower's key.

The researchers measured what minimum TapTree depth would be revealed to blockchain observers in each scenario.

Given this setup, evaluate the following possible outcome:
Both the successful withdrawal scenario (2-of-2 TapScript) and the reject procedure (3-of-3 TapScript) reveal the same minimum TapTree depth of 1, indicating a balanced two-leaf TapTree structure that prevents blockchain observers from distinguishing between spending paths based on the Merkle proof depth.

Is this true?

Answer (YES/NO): NO